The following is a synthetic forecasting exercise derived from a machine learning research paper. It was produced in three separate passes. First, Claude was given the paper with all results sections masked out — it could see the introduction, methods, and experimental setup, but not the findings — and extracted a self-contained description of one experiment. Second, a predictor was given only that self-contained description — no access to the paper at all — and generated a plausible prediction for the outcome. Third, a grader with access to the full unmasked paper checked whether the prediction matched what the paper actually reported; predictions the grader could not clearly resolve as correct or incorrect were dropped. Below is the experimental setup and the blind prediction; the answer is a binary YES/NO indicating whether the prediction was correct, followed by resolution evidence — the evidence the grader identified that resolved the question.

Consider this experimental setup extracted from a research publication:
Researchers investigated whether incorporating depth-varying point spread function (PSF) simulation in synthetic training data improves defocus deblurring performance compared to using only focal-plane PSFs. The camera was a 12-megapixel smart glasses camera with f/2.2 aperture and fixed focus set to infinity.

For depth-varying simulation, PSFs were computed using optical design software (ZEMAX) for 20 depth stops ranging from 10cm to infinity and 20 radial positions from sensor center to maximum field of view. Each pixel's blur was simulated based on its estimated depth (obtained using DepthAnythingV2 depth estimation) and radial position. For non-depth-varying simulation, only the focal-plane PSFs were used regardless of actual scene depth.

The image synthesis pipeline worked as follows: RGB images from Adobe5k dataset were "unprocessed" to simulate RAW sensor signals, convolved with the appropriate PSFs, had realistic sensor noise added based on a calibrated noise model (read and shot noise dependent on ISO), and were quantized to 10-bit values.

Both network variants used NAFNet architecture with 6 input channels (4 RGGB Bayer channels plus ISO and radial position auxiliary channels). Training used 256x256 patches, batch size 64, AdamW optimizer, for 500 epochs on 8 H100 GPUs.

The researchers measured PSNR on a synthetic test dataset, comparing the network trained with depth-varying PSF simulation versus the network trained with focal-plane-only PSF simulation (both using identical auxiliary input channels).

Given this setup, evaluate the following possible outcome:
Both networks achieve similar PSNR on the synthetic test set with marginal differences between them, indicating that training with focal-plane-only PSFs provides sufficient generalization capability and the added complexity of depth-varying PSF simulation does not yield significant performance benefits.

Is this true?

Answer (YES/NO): NO